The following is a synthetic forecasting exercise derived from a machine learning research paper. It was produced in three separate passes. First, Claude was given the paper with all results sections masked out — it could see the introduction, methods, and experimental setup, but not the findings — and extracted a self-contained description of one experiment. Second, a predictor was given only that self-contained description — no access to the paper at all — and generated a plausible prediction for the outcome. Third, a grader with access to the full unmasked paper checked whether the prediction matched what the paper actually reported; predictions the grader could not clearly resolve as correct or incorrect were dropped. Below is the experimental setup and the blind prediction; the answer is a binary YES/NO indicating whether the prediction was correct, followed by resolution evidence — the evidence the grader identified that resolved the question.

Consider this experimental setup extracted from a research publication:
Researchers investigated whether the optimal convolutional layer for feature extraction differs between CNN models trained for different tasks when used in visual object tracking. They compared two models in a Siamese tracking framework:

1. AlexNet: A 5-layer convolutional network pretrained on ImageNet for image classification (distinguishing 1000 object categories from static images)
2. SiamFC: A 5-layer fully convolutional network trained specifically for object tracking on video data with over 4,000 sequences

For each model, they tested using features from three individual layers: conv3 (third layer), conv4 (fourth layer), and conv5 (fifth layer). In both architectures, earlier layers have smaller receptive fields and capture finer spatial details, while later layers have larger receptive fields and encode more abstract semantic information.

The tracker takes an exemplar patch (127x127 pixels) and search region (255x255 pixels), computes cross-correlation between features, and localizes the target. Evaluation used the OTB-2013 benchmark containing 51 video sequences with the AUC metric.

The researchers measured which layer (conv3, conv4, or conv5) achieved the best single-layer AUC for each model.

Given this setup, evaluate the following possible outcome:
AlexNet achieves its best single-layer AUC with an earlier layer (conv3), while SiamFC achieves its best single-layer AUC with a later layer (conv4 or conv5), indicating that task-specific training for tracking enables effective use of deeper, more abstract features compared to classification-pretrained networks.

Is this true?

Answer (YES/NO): NO